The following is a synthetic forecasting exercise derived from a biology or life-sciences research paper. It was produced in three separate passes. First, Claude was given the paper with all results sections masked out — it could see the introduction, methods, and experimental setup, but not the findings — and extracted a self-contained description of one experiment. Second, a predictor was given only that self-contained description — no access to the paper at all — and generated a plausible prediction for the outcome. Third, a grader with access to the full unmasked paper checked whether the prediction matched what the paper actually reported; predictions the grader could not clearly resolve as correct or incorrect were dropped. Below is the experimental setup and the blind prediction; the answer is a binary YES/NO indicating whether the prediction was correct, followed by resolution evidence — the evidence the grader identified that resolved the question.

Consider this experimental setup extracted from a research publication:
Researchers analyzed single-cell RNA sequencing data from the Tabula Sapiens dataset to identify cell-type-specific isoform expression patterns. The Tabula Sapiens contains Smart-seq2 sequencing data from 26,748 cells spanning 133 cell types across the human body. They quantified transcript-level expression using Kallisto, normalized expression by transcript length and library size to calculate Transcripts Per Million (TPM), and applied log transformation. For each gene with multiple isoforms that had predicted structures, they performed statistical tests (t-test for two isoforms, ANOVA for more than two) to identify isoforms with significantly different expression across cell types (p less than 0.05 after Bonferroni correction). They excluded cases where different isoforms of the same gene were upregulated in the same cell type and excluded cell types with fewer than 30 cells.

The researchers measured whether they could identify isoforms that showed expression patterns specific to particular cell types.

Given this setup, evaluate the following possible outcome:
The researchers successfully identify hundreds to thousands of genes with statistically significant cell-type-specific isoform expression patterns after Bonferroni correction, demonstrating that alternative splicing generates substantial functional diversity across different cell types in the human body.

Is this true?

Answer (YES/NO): NO